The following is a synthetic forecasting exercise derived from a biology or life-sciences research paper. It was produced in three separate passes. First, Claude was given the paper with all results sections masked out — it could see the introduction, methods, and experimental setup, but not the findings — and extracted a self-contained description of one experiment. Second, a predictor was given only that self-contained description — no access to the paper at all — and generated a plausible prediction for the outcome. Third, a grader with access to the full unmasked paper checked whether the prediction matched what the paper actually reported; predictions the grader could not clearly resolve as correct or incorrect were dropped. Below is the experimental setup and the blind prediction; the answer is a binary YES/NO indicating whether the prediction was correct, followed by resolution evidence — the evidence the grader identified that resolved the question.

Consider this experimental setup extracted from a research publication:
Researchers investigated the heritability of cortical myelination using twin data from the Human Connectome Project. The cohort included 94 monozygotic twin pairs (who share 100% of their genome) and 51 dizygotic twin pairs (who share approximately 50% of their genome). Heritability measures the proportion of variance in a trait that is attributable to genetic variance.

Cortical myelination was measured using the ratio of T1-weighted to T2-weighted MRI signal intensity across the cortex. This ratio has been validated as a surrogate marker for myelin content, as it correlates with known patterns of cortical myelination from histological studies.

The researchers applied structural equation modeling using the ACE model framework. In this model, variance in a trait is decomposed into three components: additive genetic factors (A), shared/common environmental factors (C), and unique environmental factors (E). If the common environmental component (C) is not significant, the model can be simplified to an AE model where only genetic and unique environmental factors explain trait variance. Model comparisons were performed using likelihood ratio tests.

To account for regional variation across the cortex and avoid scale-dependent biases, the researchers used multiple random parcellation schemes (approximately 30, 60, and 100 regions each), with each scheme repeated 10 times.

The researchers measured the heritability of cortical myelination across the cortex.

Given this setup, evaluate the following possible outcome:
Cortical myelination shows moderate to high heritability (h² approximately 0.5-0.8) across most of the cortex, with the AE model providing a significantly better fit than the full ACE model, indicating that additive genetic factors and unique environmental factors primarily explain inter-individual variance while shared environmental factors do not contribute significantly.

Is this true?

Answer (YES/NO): NO